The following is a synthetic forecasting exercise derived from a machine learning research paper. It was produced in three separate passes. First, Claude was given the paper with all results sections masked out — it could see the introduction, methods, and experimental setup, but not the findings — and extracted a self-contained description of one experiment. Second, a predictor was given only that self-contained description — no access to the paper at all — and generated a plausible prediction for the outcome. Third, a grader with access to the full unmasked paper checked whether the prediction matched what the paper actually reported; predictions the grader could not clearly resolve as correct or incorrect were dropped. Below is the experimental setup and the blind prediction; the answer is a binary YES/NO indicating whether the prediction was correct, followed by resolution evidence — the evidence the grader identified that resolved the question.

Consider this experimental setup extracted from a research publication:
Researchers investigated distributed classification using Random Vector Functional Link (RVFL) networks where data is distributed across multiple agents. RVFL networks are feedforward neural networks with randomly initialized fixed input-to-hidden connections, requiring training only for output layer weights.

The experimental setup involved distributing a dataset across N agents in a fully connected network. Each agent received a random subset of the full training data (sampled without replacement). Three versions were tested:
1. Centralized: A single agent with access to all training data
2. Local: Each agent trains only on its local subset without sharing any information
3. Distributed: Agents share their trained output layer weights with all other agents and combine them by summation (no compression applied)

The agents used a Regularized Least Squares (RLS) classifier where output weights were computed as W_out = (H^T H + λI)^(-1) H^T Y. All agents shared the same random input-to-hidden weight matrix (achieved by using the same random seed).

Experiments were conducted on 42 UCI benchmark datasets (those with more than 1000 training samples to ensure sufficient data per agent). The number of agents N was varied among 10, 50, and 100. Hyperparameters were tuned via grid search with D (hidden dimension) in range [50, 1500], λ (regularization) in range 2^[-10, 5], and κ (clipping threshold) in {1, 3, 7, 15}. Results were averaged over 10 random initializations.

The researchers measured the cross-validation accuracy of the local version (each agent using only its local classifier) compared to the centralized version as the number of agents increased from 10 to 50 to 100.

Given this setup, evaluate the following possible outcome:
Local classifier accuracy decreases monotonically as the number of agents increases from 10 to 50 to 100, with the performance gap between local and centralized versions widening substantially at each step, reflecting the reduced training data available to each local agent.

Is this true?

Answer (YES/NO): NO